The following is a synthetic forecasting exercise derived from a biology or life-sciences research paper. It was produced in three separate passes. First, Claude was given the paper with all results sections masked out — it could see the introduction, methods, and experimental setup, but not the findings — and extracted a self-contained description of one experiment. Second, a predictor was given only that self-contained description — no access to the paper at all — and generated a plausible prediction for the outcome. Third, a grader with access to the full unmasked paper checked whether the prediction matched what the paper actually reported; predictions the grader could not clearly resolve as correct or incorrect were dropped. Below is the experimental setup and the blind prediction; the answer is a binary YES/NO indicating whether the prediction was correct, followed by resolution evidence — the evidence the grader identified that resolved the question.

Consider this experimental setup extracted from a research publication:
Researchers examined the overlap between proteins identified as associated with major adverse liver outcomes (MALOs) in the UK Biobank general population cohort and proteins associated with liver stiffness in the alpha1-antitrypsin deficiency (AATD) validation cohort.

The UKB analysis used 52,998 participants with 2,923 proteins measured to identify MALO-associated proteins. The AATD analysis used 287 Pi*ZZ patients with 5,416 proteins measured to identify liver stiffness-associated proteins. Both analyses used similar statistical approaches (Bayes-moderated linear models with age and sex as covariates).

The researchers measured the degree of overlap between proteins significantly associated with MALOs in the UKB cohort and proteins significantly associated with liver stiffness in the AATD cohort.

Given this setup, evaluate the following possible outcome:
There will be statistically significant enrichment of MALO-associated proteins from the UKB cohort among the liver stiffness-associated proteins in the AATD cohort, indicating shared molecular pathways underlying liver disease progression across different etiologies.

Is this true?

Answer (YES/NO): YES